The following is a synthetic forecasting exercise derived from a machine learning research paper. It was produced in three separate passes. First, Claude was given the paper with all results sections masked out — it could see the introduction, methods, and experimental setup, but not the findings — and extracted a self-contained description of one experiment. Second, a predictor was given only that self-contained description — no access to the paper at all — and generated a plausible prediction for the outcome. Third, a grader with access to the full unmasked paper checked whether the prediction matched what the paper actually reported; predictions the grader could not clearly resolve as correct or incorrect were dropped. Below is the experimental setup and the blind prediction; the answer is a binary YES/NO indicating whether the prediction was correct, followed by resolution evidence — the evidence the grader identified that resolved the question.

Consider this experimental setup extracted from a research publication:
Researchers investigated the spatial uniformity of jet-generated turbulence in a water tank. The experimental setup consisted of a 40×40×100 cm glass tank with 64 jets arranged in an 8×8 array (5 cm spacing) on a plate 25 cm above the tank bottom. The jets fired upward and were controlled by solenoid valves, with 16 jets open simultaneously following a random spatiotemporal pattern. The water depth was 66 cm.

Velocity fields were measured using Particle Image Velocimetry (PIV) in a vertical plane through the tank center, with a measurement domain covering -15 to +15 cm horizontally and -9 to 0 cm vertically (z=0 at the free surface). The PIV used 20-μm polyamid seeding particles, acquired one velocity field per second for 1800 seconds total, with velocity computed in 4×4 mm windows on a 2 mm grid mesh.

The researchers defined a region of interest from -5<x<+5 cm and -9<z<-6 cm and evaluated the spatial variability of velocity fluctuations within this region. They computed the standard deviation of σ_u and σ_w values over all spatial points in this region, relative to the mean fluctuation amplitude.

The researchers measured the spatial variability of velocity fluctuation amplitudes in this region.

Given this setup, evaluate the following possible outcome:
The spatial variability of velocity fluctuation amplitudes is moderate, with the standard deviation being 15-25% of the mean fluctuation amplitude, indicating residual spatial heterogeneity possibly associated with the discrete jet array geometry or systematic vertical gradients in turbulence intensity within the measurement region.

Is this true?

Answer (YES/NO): NO